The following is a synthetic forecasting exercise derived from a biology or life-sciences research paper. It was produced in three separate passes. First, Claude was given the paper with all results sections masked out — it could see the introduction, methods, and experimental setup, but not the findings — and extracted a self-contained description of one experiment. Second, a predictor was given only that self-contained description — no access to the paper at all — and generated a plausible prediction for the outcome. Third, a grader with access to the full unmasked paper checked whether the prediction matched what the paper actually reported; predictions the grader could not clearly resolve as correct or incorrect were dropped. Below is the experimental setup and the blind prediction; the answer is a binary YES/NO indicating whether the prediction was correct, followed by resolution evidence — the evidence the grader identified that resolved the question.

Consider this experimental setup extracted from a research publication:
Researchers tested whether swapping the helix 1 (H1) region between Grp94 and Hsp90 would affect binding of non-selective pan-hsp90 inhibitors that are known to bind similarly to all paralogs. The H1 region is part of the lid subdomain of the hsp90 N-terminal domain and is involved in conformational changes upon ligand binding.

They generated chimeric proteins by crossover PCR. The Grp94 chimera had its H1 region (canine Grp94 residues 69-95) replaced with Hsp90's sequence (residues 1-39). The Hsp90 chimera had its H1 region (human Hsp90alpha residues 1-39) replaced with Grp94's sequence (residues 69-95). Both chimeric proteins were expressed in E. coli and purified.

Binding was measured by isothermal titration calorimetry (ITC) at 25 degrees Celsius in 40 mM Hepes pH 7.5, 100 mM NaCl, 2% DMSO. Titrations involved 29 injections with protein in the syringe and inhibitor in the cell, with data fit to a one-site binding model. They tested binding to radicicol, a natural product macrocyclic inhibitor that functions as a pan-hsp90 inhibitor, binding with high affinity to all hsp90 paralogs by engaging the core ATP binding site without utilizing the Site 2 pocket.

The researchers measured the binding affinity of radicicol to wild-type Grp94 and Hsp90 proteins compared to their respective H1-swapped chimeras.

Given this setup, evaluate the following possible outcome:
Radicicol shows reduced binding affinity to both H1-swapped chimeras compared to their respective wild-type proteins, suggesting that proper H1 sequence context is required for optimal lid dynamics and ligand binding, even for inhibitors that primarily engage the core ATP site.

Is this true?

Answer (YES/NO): NO